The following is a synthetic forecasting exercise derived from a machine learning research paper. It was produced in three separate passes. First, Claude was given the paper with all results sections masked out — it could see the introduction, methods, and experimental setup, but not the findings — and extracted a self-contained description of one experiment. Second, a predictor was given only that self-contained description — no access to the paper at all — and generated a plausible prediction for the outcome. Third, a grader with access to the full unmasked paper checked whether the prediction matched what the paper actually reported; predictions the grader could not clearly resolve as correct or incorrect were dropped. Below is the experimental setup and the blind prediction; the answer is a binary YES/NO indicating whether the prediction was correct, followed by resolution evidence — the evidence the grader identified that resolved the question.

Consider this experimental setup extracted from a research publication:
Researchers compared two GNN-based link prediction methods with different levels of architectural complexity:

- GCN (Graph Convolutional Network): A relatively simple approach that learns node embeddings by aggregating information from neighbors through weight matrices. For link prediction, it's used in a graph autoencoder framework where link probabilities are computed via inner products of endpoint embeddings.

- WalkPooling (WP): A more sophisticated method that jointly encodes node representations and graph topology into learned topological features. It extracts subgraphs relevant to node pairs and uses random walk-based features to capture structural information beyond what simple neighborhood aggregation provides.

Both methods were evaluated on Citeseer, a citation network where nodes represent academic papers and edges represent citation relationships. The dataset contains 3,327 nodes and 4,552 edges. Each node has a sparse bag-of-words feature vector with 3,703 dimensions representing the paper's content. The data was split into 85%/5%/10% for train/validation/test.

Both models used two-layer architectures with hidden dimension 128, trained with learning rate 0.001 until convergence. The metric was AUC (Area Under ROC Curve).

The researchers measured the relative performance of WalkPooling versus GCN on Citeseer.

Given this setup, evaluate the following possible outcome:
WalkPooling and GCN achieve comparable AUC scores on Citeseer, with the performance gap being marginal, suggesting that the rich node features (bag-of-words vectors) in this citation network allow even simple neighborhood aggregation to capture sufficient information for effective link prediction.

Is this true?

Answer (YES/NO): YES